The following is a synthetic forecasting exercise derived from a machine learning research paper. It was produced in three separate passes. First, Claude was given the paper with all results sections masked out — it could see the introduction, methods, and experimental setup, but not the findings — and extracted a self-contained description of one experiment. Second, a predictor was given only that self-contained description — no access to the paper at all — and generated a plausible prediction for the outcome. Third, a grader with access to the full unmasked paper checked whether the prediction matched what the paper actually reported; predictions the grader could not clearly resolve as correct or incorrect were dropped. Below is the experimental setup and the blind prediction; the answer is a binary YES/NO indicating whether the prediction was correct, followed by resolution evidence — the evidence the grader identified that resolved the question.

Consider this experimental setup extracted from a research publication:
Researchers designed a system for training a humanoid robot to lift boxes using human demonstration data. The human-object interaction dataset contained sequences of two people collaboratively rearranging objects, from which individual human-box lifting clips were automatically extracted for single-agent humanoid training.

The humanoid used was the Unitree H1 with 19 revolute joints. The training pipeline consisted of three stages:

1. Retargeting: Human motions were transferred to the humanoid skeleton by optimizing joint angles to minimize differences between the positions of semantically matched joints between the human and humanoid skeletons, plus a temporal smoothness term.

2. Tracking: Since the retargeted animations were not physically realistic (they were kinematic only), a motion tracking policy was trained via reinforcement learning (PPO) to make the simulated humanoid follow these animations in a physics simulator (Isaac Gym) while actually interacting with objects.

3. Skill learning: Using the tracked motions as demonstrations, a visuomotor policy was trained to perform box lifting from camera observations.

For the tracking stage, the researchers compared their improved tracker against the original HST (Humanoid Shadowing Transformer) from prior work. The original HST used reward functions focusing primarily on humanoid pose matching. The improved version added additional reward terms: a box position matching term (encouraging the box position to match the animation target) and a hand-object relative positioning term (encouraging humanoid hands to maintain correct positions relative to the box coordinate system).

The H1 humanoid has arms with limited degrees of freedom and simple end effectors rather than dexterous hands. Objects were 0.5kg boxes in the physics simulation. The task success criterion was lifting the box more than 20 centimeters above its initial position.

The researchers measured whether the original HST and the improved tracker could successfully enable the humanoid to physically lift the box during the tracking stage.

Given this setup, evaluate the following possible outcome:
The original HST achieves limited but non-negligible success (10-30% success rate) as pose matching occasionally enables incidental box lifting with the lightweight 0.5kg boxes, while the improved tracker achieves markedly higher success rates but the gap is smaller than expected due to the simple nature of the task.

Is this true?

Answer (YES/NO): NO